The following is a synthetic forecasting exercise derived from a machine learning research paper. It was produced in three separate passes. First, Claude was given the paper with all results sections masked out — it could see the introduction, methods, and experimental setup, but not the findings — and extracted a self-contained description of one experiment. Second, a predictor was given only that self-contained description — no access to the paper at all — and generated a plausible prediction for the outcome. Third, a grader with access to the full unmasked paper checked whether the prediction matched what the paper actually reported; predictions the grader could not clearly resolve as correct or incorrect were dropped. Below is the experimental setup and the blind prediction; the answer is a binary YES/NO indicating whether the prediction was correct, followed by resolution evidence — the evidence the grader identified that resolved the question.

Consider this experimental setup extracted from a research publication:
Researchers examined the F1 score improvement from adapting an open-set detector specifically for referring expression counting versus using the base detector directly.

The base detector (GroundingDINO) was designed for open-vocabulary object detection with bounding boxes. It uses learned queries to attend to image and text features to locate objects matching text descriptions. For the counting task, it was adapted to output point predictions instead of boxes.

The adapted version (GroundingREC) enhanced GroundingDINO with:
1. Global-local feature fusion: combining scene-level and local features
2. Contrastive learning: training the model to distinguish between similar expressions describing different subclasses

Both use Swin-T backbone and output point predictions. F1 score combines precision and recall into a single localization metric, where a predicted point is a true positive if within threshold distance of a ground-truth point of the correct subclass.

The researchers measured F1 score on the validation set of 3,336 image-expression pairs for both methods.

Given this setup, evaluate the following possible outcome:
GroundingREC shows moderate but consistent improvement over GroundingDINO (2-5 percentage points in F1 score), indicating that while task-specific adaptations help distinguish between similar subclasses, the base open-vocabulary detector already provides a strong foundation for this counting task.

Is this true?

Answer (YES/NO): YES